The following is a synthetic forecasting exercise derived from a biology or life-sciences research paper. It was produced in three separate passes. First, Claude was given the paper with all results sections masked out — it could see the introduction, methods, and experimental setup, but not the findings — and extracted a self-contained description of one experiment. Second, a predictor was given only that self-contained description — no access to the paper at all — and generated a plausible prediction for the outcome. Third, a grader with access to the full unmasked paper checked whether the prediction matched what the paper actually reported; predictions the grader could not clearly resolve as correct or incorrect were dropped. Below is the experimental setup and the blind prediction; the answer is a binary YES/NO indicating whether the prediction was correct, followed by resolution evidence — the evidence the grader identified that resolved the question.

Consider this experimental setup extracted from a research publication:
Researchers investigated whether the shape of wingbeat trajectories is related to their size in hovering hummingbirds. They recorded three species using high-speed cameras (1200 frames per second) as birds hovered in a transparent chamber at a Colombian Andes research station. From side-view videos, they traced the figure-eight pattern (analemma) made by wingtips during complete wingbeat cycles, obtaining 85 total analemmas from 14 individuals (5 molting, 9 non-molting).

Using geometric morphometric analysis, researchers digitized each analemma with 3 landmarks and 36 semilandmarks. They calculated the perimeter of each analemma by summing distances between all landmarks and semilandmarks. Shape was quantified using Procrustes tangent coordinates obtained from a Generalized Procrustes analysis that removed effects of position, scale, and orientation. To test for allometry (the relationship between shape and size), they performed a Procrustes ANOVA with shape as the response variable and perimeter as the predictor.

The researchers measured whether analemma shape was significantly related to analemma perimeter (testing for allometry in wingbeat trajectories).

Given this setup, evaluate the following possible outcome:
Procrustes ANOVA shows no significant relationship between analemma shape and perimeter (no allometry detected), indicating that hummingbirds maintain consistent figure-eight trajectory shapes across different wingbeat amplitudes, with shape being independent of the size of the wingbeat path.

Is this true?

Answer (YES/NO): YES